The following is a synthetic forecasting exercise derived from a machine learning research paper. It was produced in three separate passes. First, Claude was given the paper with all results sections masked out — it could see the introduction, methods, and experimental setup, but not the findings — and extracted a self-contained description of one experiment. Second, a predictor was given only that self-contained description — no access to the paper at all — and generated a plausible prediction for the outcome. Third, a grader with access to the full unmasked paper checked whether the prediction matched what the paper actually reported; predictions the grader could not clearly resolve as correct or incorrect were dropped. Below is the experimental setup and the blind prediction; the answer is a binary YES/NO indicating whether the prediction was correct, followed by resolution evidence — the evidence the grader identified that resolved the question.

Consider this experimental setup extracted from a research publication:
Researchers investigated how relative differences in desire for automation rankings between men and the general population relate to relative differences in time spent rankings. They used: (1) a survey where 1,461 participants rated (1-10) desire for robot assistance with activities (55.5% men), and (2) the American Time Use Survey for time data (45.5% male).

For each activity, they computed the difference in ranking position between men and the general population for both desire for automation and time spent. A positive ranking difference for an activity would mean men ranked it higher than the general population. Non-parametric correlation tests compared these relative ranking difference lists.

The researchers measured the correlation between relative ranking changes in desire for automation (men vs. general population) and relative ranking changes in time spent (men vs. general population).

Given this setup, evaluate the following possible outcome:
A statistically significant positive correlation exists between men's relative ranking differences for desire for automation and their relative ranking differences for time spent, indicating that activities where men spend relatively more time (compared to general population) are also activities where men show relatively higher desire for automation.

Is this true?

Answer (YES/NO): NO